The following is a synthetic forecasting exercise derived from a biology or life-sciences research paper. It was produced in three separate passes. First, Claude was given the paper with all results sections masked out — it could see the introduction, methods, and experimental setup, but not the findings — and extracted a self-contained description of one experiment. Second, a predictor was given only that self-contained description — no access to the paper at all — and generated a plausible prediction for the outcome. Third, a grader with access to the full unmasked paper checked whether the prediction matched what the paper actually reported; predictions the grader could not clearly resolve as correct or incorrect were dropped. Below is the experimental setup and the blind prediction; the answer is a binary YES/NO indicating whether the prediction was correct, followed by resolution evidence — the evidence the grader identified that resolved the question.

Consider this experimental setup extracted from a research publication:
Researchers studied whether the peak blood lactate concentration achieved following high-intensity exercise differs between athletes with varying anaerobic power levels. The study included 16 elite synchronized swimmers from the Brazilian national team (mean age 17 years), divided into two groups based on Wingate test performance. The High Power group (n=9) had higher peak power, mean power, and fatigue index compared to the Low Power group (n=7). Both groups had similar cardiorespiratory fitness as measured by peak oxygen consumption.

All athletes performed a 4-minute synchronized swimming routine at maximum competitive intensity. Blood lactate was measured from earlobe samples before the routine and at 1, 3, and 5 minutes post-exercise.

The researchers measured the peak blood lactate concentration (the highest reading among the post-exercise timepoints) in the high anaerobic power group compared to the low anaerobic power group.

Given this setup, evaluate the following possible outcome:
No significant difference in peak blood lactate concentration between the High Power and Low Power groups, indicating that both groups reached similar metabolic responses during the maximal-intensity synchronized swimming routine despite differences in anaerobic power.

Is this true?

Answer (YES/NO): NO